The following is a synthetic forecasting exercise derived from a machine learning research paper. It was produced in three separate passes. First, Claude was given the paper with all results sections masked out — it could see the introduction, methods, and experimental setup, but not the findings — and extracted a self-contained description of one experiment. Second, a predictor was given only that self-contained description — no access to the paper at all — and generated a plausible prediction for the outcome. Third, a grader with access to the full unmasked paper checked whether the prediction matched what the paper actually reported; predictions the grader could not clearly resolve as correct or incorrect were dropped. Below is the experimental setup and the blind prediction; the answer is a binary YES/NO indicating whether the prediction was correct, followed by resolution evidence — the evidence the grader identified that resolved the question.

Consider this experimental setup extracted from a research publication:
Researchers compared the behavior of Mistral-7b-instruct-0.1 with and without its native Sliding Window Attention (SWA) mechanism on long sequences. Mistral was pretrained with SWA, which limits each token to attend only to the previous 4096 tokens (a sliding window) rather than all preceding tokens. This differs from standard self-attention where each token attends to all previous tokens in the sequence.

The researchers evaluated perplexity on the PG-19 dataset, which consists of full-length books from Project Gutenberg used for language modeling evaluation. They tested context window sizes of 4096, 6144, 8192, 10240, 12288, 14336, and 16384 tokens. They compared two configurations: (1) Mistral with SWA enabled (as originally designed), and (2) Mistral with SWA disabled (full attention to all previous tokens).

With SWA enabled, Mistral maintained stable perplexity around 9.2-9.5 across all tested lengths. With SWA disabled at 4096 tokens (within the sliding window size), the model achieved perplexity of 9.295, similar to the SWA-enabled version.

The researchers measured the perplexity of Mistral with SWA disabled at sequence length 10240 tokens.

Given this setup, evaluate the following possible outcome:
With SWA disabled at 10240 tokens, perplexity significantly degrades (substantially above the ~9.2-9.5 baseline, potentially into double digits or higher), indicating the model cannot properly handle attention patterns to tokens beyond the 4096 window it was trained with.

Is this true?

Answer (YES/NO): YES